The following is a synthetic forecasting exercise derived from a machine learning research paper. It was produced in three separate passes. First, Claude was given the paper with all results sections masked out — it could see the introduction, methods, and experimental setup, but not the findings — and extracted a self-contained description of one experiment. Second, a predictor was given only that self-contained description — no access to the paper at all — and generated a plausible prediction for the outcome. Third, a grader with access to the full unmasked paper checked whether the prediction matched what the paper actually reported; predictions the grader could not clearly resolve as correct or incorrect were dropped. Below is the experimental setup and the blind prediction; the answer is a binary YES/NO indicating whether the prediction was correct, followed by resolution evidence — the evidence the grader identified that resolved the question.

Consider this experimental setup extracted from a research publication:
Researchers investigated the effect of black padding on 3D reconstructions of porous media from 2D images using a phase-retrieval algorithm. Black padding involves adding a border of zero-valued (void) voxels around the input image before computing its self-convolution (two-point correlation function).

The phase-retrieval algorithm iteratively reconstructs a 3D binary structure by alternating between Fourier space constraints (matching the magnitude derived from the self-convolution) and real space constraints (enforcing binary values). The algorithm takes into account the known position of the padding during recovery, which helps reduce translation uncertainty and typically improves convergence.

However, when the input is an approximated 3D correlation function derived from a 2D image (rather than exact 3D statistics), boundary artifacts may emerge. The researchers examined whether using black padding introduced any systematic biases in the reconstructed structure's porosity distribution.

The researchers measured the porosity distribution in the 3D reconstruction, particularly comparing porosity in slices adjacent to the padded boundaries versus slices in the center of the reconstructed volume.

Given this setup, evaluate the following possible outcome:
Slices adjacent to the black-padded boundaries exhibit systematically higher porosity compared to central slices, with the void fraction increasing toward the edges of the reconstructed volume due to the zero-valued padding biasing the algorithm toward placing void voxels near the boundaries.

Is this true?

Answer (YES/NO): NO